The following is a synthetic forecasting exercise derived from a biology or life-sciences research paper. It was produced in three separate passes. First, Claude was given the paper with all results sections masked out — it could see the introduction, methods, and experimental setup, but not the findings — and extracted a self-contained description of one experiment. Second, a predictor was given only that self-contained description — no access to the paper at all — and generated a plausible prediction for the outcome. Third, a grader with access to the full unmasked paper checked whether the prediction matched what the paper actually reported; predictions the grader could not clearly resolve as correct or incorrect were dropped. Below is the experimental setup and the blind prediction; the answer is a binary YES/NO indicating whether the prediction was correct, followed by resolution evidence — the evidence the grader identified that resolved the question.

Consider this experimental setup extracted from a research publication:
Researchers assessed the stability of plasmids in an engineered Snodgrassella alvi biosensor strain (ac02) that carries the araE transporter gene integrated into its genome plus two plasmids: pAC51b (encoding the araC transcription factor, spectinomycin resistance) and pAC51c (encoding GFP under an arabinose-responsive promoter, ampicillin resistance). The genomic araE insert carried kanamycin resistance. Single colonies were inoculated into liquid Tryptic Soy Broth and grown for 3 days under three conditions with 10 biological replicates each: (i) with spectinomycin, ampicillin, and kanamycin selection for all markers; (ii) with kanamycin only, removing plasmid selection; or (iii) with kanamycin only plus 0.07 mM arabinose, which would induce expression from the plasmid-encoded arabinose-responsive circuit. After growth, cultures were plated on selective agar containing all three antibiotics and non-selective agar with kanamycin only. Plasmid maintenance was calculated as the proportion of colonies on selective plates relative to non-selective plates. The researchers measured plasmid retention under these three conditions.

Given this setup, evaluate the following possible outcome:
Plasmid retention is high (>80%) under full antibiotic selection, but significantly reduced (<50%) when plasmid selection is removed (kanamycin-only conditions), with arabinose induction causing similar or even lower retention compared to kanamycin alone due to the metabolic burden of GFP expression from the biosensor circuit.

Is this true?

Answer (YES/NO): YES